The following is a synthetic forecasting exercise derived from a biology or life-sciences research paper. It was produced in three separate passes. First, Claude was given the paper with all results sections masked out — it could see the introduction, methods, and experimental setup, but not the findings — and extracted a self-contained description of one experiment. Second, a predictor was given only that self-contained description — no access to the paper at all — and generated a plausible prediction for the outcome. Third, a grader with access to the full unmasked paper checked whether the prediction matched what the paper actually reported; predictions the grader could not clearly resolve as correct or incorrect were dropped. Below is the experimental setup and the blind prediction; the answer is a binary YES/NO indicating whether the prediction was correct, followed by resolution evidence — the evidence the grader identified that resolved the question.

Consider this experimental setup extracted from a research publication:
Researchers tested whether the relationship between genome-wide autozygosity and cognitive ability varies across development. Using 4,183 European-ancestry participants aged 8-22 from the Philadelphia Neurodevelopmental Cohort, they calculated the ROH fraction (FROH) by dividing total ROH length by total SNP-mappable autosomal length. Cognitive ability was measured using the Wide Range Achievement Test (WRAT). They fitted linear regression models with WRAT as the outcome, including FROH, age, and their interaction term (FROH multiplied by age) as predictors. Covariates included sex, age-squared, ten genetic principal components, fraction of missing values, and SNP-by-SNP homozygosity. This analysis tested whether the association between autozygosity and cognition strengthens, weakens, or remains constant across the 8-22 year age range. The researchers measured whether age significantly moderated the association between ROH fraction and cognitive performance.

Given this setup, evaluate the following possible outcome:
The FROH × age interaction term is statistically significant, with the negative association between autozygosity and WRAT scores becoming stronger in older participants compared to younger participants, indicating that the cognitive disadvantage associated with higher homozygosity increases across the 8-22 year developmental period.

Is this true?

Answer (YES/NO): NO